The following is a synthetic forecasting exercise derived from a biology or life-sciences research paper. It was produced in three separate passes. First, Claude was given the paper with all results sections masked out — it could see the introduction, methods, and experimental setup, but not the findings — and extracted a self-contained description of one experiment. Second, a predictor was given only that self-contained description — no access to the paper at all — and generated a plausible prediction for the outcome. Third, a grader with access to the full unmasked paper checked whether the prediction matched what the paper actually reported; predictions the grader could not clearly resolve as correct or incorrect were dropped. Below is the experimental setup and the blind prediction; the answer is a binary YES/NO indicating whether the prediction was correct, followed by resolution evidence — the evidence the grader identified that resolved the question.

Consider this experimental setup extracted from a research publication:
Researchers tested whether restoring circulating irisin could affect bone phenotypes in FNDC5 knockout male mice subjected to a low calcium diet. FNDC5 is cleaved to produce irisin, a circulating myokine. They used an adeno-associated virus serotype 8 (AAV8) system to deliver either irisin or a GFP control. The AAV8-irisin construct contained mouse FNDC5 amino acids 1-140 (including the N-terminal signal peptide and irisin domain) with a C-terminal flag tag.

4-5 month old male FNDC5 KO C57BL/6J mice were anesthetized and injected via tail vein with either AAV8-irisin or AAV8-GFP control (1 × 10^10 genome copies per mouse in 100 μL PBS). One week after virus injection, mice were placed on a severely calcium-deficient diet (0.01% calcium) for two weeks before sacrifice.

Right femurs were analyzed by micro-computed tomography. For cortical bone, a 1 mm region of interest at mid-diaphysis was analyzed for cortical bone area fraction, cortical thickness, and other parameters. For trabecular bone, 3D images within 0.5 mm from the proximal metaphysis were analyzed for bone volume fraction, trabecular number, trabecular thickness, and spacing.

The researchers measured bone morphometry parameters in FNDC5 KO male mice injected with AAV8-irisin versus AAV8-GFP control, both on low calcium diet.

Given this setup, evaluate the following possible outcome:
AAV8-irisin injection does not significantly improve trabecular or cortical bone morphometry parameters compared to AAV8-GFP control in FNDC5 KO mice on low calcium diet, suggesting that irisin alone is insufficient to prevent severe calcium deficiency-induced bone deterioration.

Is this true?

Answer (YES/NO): NO